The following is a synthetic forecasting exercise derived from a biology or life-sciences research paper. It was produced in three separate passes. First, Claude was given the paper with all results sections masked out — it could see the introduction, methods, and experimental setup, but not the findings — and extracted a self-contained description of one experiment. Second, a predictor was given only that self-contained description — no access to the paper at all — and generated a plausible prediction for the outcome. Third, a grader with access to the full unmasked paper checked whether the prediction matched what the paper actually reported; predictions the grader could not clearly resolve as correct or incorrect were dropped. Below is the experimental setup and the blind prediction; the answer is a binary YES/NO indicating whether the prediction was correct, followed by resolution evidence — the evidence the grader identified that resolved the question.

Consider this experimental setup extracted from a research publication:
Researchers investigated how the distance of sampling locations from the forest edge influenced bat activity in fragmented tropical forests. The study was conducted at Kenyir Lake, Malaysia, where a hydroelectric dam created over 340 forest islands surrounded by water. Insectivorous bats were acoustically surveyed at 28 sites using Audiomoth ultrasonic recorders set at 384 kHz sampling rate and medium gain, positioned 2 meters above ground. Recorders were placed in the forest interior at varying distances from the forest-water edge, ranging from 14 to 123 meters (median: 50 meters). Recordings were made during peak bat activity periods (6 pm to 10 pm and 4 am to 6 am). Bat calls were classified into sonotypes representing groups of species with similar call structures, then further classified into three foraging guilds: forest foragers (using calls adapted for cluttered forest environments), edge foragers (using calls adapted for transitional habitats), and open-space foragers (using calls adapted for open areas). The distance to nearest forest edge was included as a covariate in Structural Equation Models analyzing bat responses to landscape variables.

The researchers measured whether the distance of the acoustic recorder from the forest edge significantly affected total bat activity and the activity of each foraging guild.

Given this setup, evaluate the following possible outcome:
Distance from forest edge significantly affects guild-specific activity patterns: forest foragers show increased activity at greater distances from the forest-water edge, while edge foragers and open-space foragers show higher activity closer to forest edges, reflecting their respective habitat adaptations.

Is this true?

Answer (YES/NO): NO